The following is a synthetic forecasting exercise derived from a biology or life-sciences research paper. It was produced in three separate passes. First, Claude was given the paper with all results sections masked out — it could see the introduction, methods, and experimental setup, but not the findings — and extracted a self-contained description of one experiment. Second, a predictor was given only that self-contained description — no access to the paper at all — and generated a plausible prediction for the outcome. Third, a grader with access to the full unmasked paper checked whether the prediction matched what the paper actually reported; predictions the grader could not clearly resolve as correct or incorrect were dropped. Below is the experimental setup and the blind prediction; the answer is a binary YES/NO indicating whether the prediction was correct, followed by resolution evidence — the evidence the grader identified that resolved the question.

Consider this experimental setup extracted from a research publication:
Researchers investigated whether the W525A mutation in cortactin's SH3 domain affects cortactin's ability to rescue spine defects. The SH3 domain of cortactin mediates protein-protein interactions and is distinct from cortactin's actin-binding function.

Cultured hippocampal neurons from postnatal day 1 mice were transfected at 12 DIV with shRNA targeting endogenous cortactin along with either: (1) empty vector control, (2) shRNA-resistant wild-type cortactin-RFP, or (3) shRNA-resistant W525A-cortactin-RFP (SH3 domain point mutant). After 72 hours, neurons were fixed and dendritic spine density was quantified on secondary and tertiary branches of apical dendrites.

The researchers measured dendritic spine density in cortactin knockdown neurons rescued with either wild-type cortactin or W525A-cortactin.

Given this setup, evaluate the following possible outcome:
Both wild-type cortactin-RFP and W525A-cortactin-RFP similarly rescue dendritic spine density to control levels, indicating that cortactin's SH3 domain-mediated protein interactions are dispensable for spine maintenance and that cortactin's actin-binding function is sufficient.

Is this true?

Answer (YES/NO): NO